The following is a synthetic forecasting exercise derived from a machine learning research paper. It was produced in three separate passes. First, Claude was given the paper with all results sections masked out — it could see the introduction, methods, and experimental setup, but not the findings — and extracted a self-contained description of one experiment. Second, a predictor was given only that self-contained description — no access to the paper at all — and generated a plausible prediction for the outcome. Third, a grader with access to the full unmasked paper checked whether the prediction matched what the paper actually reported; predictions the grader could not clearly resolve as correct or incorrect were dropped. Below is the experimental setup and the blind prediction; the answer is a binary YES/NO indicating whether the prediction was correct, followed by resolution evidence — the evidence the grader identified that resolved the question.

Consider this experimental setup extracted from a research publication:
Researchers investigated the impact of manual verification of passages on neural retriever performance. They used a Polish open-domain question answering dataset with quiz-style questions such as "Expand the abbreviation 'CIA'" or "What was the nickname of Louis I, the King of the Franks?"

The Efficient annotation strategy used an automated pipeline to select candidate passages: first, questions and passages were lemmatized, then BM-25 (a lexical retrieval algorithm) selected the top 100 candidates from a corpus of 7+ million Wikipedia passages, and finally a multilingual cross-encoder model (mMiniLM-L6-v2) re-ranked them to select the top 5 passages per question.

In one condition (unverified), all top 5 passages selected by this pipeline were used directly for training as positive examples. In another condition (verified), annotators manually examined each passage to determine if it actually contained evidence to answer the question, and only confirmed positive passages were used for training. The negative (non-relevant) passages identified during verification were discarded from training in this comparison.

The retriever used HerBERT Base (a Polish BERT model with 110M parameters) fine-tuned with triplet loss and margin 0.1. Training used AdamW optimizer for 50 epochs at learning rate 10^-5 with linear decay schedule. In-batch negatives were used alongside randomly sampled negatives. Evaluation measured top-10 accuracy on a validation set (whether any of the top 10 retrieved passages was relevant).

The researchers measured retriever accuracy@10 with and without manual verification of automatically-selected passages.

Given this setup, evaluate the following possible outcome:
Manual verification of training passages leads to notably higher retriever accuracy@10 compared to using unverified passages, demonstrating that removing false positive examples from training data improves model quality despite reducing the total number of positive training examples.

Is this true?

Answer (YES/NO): YES